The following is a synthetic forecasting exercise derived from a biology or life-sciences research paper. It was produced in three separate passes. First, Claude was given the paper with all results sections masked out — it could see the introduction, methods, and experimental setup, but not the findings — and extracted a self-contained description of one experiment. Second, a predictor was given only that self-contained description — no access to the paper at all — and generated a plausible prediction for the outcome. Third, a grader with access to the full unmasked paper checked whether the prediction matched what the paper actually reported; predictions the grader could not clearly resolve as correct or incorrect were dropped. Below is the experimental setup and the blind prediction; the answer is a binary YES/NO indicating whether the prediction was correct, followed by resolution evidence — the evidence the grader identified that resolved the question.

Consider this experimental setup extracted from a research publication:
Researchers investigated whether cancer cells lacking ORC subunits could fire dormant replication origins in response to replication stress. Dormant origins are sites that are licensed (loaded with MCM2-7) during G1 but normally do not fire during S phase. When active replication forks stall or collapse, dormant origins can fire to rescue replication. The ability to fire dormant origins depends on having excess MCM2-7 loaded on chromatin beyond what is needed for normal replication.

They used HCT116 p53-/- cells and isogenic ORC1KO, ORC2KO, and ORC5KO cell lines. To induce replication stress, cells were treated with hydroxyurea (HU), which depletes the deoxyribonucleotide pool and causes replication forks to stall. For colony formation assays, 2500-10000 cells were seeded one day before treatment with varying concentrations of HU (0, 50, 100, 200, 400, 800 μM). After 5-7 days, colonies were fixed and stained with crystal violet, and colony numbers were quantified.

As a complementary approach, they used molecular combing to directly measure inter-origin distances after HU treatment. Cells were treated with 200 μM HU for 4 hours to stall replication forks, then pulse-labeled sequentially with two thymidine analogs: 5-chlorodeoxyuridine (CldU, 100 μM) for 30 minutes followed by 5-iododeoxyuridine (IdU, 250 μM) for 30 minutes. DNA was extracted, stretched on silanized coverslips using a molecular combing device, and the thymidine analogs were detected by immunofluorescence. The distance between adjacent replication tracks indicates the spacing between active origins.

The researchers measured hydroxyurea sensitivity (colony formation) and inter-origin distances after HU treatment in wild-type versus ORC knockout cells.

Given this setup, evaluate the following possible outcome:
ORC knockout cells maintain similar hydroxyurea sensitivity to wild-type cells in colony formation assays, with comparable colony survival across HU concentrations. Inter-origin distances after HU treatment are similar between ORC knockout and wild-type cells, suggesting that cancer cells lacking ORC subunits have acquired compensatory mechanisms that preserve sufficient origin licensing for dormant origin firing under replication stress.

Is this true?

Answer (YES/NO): YES